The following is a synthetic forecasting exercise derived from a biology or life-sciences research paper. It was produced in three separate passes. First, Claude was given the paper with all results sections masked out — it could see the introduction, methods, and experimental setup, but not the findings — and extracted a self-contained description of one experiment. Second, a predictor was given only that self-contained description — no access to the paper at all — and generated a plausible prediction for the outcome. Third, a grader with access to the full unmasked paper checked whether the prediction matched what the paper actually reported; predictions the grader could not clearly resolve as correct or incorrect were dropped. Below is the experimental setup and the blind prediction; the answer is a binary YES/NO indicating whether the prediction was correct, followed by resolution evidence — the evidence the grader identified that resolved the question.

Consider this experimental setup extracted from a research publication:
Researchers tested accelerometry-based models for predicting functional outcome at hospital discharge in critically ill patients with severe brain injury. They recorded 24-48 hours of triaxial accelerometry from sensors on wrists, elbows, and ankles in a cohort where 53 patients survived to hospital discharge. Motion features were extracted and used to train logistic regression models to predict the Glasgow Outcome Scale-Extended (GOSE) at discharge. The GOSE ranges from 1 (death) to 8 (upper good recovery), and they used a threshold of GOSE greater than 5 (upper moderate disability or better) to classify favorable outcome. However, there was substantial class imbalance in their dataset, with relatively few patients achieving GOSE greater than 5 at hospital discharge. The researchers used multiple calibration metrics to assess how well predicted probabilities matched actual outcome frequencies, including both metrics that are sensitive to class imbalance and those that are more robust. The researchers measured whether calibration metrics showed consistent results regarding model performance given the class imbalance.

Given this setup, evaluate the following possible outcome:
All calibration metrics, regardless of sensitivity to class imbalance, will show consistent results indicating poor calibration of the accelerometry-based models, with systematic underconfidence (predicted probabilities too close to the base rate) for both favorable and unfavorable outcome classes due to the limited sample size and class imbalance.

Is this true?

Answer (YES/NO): NO